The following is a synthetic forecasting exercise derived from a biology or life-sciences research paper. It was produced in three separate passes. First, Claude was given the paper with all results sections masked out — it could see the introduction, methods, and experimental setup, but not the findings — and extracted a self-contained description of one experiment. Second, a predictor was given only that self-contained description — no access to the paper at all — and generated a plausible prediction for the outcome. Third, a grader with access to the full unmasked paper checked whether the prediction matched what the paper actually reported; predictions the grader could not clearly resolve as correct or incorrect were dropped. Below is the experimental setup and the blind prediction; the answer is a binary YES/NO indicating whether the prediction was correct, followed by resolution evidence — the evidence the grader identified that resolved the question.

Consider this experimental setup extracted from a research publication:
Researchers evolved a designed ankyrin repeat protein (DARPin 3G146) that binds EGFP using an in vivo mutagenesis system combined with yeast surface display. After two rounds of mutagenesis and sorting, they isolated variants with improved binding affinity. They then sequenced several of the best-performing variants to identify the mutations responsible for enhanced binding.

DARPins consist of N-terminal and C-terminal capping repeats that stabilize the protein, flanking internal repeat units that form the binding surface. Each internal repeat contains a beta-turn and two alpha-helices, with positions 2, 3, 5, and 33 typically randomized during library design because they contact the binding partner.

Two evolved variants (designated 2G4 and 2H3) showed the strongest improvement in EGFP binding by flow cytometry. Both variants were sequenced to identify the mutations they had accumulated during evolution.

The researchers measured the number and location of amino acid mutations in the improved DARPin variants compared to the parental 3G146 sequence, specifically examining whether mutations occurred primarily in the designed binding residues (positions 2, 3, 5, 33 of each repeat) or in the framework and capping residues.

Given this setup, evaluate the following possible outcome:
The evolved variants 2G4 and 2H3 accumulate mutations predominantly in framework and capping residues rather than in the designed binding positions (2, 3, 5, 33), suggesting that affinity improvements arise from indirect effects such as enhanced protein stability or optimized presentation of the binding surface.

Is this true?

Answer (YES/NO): YES